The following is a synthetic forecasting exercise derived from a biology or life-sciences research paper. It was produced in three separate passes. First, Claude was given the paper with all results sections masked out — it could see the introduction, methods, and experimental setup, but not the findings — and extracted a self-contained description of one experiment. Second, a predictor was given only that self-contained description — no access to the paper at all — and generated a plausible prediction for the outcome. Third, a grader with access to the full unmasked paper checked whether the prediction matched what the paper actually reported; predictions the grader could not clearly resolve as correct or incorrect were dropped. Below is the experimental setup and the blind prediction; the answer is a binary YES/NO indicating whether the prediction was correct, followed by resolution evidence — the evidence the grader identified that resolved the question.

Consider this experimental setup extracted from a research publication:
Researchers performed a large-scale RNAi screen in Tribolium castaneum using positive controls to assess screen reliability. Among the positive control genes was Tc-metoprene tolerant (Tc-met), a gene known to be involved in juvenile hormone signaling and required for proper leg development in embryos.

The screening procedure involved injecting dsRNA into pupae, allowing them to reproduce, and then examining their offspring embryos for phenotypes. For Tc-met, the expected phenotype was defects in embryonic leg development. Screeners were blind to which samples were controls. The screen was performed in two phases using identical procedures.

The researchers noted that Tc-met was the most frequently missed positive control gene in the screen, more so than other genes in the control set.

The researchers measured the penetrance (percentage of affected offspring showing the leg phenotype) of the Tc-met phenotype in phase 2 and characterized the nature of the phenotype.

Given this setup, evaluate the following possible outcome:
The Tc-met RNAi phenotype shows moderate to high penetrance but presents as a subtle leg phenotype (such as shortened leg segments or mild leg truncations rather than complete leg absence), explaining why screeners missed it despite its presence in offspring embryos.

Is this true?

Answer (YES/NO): NO